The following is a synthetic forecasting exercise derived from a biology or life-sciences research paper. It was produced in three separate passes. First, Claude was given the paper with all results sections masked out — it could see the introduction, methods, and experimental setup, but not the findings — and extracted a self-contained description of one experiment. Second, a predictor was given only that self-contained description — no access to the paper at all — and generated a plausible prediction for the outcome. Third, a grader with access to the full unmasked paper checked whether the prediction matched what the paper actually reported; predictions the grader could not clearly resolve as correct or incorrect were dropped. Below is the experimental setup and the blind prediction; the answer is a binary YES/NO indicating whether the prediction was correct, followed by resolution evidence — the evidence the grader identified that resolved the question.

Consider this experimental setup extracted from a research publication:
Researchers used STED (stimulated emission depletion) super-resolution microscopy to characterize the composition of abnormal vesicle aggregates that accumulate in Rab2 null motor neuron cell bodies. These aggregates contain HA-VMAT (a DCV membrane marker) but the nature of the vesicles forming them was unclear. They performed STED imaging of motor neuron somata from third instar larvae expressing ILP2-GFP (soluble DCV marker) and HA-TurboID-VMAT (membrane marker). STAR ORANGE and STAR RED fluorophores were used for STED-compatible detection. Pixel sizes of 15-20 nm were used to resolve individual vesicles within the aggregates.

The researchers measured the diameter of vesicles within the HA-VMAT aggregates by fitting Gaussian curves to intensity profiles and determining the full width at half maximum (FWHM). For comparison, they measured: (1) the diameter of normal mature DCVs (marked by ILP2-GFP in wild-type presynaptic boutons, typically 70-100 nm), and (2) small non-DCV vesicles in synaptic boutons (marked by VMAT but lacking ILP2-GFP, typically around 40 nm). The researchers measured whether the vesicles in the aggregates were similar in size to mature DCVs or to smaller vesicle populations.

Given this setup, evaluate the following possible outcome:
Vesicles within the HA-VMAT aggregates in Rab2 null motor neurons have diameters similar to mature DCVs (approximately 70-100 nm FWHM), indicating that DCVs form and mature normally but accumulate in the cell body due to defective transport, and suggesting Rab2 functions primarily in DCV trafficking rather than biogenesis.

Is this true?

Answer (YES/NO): NO